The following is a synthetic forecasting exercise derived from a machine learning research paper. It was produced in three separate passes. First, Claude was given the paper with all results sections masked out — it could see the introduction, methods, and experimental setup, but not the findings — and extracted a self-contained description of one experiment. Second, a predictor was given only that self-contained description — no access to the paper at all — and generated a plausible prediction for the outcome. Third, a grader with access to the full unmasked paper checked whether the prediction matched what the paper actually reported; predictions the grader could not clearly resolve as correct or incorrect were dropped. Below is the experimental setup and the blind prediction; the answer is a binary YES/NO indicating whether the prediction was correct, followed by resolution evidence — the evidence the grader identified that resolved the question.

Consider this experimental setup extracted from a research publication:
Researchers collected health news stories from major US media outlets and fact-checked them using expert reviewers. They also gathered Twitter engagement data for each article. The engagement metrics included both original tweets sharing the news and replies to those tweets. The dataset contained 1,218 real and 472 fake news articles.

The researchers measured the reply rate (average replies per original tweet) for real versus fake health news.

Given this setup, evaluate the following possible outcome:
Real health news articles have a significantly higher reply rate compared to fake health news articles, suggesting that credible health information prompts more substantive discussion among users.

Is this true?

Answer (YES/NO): NO